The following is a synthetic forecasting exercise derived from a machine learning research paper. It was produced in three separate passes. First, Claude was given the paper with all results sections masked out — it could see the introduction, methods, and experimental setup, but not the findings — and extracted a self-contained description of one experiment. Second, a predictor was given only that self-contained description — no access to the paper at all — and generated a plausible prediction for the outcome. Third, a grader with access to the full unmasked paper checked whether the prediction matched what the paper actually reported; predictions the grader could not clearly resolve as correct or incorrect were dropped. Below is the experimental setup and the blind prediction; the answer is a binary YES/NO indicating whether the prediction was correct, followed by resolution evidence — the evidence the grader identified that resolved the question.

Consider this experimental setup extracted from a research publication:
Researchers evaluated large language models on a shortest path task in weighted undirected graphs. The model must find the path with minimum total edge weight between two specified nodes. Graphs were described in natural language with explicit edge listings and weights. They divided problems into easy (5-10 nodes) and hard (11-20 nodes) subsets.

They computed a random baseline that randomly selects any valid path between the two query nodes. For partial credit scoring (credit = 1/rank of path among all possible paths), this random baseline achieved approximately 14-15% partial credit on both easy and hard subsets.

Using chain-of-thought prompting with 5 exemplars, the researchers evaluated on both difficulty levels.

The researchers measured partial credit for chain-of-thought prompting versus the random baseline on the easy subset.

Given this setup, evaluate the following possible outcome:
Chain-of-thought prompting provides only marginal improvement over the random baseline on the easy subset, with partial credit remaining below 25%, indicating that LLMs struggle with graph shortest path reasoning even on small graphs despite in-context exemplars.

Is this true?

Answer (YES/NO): NO